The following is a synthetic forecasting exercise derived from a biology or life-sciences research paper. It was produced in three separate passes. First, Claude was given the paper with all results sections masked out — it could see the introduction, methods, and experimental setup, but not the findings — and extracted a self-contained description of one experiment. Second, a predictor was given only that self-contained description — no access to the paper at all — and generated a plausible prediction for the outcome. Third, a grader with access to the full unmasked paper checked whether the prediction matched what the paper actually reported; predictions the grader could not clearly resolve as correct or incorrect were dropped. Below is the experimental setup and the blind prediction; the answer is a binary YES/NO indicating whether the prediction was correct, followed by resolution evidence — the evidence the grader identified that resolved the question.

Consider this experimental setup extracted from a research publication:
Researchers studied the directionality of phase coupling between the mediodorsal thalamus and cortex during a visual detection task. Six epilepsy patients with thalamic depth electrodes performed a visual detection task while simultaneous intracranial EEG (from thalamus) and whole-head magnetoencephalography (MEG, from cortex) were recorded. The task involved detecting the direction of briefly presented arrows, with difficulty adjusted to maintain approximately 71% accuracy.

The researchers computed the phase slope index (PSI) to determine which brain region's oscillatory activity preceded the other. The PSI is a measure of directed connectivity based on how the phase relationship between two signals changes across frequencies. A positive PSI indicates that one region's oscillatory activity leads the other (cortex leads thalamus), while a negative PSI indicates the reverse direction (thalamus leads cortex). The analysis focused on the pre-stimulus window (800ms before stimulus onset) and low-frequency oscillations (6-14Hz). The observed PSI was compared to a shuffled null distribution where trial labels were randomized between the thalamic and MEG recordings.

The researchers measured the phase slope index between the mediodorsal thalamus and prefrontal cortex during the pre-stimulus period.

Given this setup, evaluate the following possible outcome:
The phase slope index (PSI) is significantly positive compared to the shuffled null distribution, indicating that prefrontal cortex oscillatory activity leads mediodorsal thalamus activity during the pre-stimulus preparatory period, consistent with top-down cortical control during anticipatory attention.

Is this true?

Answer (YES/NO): YES